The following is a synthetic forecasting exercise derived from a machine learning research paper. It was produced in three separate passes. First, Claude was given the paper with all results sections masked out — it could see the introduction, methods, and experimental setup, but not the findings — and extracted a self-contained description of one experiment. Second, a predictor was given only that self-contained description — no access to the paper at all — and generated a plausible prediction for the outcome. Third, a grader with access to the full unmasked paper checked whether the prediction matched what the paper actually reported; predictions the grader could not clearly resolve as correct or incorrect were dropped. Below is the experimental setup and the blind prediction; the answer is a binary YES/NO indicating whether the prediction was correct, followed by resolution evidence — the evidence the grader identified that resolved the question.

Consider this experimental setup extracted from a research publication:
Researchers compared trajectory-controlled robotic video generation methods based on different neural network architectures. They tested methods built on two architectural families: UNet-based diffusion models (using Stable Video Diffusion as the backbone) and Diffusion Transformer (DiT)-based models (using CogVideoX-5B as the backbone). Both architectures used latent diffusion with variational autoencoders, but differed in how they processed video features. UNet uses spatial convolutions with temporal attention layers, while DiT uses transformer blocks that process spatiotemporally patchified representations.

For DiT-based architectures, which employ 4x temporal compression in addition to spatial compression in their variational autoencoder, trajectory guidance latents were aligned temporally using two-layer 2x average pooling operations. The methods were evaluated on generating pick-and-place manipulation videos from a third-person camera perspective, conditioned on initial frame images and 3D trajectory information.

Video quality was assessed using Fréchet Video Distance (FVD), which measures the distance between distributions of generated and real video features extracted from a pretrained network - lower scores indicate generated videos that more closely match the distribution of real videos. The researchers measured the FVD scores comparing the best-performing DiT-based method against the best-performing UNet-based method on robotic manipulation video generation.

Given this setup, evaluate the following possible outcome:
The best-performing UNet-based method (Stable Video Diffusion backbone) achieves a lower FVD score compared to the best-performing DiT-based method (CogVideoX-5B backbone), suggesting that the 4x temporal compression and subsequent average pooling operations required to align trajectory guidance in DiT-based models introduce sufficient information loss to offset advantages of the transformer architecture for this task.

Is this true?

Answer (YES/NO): NO